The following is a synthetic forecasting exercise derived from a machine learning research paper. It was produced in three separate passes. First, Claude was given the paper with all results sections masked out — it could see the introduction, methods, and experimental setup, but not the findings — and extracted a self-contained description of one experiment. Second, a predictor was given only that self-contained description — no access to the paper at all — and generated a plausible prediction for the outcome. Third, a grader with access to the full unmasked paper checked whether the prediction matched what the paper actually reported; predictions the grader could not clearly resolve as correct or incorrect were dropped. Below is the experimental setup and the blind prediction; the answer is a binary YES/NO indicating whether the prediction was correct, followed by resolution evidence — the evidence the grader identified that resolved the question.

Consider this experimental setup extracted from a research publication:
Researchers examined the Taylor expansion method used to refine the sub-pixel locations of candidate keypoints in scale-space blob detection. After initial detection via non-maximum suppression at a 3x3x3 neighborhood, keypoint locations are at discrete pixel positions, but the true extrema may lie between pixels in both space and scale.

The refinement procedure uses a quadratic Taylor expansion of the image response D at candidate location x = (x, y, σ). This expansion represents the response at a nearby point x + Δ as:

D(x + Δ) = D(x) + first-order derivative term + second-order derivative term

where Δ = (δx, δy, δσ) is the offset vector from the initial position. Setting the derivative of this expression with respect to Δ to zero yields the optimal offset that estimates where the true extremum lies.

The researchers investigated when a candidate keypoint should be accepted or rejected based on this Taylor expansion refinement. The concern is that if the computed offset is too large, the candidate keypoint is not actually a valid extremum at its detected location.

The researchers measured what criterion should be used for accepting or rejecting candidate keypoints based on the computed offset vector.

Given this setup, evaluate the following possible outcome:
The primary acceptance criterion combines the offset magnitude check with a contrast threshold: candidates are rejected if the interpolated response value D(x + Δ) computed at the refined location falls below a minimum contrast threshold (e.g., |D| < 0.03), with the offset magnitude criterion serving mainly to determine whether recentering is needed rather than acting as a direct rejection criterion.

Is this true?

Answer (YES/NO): NO